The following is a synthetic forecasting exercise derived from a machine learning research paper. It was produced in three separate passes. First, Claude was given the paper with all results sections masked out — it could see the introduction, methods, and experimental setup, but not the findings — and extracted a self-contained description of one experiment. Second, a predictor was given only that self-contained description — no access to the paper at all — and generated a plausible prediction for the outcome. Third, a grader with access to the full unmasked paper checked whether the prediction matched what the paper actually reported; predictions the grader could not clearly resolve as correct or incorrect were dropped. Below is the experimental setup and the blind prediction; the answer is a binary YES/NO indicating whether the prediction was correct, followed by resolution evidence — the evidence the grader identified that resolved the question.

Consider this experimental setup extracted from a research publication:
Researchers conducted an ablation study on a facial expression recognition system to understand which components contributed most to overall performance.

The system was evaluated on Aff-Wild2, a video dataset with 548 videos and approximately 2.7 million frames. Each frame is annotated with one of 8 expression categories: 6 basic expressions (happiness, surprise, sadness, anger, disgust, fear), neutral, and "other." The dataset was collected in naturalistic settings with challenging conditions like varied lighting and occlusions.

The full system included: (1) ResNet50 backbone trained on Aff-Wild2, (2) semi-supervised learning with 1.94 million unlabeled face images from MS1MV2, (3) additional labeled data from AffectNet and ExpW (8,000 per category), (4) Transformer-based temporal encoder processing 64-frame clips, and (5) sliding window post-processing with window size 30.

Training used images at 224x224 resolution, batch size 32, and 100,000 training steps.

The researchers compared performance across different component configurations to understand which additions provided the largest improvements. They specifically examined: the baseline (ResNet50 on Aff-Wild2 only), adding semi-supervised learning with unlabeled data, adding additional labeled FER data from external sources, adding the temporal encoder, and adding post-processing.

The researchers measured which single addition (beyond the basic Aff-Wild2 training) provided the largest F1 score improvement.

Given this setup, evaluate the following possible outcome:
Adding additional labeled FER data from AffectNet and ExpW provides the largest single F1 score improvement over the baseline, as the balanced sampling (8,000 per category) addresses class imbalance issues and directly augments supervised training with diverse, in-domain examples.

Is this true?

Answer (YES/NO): NO